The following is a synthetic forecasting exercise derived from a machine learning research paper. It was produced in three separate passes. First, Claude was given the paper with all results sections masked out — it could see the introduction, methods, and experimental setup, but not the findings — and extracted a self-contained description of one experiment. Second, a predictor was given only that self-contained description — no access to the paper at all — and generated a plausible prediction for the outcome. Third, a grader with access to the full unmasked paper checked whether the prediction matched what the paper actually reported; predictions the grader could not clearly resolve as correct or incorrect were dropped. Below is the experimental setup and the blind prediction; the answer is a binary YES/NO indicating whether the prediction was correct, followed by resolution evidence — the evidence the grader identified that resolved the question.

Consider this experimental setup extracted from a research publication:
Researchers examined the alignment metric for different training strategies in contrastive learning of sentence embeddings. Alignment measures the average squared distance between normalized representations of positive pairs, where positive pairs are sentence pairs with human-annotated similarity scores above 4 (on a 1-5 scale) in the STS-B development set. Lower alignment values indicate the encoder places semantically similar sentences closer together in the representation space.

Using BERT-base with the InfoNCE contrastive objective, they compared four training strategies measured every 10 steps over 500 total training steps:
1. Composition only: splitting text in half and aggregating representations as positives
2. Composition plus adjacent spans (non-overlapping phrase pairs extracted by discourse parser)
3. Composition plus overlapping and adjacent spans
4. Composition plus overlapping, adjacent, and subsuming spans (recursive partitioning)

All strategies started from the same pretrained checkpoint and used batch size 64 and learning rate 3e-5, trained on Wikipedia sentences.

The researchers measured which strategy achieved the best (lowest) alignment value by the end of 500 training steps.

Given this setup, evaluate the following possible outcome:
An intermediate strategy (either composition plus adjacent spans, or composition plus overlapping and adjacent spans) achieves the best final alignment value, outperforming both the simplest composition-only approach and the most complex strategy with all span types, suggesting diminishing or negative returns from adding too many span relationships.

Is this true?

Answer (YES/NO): NO